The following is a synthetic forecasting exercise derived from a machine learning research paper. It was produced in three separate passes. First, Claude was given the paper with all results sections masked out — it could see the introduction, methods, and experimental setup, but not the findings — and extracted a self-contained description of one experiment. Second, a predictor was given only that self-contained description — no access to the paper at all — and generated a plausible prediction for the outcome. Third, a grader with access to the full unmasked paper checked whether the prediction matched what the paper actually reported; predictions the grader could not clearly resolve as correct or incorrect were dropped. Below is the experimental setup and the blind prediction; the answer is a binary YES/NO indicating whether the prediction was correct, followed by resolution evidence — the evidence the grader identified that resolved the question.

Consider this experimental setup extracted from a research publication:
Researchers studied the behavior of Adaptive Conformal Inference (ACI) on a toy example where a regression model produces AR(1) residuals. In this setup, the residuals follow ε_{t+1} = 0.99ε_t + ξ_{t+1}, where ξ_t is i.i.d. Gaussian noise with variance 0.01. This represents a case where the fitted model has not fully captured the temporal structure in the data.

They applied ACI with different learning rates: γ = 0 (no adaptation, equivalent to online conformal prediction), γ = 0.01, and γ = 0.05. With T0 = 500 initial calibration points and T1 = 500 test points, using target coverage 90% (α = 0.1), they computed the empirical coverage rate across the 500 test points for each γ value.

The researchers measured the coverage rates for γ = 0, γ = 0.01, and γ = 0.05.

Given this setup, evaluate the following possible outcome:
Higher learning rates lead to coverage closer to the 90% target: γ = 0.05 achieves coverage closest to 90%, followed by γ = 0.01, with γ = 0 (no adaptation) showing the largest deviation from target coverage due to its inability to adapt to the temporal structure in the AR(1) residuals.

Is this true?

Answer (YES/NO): NO